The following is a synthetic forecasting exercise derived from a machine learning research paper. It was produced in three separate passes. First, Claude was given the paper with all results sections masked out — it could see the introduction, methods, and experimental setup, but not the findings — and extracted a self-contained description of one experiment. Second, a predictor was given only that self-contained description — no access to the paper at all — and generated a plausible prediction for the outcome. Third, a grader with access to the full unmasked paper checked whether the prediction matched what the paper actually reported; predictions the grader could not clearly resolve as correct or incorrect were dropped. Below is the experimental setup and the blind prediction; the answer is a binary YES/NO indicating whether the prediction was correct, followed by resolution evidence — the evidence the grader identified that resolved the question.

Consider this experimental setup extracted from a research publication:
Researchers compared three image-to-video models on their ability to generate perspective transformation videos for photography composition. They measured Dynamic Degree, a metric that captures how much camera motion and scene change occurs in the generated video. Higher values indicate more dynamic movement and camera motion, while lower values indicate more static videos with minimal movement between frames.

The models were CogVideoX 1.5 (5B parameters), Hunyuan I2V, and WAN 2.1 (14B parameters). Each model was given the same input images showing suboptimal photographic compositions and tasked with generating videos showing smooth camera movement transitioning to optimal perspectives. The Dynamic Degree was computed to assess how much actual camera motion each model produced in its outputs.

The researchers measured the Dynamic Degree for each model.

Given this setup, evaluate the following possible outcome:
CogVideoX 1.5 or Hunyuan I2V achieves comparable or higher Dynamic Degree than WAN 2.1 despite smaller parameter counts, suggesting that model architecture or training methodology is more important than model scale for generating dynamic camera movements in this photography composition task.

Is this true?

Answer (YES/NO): NO